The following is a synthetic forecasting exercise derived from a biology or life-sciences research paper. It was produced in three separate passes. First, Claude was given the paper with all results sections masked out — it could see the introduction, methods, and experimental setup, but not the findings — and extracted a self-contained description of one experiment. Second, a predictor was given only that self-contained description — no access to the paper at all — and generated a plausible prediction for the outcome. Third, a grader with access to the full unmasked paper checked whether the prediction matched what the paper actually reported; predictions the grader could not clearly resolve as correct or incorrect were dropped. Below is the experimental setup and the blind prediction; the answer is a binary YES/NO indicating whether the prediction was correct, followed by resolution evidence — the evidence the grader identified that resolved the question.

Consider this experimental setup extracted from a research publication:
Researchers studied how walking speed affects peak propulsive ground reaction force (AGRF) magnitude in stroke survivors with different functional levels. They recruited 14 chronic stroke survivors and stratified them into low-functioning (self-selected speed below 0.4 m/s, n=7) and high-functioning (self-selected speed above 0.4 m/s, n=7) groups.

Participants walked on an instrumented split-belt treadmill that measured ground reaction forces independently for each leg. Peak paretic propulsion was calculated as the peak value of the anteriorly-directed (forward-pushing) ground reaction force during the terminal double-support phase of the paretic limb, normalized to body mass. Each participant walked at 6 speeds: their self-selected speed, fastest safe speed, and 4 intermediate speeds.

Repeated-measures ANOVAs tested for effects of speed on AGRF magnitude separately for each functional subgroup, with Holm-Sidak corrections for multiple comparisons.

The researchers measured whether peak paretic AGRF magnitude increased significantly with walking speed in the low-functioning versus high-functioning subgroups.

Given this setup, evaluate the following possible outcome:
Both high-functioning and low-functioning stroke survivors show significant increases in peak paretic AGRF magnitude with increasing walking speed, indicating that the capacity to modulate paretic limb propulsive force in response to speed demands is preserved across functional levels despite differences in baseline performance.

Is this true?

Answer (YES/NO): NO